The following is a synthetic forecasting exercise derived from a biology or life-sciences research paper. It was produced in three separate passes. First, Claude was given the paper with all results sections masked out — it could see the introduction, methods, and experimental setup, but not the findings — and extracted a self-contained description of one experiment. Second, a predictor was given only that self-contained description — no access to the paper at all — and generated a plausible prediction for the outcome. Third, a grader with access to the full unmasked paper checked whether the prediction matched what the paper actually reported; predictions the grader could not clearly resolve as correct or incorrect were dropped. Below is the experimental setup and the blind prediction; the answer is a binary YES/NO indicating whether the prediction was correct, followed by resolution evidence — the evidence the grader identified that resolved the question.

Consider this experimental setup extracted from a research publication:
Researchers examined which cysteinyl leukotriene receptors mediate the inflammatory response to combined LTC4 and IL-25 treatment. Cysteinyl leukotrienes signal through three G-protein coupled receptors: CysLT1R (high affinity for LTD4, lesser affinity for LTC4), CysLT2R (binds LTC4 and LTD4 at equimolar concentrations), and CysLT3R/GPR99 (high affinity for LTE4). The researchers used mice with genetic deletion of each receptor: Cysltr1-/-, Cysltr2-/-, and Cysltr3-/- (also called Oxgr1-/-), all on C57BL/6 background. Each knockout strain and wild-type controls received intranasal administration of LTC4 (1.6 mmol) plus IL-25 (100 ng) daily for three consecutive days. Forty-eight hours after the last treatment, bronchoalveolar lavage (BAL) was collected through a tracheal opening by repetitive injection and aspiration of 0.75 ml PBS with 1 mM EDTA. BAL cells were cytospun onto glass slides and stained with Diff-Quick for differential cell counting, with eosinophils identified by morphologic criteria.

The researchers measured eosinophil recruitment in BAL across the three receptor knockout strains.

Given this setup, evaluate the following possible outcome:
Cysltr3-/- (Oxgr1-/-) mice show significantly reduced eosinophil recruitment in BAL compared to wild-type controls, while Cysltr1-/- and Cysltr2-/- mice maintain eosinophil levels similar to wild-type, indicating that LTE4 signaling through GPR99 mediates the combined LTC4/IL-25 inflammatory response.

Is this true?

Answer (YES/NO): NO